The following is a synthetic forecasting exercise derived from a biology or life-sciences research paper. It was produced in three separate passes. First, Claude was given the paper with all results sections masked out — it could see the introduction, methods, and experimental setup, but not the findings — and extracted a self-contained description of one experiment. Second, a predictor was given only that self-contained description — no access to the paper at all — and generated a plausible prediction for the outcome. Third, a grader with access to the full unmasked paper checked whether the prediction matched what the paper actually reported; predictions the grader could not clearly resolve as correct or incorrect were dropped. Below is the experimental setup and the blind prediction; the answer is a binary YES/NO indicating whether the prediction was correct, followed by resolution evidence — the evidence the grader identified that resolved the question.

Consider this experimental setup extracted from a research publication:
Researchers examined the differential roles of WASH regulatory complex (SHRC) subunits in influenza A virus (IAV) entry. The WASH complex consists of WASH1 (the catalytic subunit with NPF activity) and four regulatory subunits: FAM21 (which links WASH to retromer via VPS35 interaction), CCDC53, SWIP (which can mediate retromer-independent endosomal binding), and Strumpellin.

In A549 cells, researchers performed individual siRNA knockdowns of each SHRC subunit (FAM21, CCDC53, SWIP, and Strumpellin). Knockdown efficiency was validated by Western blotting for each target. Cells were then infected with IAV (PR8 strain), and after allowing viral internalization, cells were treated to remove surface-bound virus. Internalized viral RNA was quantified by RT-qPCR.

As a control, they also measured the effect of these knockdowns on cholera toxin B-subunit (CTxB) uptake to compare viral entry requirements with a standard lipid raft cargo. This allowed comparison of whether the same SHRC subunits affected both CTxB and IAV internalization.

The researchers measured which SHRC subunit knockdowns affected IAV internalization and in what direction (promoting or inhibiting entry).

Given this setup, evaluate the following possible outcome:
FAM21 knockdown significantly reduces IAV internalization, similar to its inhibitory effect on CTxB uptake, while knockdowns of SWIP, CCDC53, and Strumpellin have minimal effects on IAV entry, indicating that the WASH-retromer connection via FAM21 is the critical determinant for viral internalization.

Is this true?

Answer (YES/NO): NO